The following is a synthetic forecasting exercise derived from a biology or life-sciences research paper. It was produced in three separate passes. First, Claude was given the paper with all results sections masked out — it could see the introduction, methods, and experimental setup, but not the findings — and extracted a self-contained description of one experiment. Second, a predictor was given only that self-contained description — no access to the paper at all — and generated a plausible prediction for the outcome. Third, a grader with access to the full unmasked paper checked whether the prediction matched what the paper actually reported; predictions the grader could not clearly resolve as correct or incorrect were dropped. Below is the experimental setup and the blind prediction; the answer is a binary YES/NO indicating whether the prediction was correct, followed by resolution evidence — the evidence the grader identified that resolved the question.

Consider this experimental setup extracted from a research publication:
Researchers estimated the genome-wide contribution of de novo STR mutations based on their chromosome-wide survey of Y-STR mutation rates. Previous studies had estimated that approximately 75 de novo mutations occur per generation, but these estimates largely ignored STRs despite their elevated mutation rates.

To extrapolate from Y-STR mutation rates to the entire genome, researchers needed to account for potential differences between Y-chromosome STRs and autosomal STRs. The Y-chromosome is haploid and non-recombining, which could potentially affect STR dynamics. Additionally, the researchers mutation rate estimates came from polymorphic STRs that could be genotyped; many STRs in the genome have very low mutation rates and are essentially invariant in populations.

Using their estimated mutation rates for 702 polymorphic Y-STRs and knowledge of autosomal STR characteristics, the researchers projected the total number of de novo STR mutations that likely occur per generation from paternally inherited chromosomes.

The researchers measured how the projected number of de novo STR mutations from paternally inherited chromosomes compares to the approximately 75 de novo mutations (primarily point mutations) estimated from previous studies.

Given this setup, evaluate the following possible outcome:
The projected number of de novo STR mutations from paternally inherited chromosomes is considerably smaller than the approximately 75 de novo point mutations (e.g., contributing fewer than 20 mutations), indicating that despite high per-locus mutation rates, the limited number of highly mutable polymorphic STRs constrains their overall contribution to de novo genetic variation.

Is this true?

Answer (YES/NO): NO